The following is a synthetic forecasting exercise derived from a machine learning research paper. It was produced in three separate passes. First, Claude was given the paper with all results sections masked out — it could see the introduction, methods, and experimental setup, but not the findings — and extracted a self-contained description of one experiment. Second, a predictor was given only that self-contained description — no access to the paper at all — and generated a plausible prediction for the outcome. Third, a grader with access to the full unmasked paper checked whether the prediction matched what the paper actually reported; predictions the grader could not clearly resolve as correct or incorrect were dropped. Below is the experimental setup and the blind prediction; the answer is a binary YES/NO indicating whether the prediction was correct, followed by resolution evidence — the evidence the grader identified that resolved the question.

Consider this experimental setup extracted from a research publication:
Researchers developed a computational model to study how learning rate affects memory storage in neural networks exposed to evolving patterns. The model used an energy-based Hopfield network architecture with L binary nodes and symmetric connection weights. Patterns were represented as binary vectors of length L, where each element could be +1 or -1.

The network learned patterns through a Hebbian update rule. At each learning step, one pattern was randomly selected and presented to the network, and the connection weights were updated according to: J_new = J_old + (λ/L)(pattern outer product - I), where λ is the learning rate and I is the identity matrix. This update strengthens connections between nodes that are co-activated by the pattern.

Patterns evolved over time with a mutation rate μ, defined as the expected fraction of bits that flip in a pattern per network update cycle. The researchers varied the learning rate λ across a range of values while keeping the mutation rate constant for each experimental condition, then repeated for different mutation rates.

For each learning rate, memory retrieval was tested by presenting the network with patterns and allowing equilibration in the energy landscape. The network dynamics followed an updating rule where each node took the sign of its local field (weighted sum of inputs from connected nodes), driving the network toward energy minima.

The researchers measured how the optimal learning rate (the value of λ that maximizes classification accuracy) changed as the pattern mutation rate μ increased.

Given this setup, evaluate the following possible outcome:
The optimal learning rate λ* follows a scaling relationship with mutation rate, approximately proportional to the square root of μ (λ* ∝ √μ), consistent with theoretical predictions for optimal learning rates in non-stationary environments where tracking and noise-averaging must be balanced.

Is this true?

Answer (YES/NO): YES